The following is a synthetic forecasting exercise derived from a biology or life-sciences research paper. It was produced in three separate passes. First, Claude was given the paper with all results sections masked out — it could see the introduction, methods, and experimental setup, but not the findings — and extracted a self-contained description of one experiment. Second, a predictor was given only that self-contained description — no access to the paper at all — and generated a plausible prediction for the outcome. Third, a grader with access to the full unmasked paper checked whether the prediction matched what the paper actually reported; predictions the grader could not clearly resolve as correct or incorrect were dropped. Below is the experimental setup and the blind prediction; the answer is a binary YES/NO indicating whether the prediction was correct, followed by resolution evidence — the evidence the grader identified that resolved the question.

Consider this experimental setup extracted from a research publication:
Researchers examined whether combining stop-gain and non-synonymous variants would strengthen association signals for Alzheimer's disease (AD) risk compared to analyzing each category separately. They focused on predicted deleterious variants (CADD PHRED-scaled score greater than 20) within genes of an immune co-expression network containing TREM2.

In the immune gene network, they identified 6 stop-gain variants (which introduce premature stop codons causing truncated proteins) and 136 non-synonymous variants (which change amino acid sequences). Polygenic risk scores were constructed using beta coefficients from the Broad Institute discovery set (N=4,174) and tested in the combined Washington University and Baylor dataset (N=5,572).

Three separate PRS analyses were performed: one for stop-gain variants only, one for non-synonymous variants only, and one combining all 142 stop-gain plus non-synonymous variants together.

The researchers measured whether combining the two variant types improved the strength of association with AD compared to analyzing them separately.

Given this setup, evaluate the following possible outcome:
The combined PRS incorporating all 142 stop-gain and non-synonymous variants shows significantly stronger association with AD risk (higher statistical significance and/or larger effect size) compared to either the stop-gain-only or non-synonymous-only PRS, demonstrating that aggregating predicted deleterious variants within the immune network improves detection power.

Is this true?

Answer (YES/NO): YES